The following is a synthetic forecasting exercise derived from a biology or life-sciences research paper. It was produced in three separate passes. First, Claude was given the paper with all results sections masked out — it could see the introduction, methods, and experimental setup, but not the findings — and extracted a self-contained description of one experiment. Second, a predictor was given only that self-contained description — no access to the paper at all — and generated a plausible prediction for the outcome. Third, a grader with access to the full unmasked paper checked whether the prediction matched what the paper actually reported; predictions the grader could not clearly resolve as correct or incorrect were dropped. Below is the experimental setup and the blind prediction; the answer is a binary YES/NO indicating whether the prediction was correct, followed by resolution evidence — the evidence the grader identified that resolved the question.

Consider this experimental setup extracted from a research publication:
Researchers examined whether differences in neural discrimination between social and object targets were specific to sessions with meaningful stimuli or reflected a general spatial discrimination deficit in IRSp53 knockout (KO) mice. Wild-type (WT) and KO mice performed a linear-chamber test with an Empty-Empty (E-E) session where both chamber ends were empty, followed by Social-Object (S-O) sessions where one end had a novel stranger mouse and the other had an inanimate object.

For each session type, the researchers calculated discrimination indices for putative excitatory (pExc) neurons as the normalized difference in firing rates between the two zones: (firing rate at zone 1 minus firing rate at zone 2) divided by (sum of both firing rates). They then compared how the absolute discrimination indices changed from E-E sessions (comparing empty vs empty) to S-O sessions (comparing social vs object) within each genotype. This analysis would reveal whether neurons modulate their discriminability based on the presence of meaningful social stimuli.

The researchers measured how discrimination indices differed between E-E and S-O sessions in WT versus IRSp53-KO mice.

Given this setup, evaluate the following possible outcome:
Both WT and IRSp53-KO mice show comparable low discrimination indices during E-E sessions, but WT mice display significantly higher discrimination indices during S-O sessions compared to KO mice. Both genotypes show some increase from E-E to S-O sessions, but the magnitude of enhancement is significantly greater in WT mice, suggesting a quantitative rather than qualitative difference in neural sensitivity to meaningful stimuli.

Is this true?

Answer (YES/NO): YES